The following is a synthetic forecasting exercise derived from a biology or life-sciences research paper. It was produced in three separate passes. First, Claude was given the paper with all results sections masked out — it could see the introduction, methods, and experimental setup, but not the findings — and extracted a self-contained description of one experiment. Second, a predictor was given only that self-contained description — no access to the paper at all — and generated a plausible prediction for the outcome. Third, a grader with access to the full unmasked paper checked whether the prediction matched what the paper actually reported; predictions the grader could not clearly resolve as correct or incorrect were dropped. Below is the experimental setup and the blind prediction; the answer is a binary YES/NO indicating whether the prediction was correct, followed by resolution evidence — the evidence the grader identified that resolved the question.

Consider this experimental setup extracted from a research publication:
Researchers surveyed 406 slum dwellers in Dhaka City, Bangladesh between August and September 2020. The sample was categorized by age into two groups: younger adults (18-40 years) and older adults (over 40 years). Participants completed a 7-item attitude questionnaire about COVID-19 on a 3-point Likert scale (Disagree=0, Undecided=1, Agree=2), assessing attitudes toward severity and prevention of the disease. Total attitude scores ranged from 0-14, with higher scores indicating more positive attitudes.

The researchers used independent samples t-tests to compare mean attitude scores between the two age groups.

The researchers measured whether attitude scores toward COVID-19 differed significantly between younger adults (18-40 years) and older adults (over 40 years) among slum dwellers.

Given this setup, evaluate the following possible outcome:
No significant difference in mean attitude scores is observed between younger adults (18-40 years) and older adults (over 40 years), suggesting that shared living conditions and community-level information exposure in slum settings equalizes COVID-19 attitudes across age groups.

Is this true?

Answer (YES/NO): NO